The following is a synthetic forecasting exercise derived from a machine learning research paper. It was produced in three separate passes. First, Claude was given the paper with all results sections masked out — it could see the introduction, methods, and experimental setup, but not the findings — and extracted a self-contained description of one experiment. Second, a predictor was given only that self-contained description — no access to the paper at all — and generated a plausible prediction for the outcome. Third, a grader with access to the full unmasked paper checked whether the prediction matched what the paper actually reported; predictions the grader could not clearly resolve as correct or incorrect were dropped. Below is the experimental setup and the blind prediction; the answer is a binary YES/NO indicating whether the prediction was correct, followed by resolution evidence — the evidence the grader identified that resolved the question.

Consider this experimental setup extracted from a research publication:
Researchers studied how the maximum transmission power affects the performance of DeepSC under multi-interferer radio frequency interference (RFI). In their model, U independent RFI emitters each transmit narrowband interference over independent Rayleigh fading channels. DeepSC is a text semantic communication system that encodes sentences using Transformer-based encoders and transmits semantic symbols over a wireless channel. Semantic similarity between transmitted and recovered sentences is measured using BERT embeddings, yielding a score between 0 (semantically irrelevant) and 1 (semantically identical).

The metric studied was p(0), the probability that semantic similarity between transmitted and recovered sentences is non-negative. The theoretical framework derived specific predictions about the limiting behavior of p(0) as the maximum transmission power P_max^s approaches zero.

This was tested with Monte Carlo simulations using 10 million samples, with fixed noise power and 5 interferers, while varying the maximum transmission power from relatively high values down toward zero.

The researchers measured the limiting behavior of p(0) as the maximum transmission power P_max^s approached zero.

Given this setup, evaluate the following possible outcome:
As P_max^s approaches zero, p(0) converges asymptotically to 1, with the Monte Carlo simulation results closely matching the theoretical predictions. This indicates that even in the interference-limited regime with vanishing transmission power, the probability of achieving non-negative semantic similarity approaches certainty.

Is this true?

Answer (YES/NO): NO